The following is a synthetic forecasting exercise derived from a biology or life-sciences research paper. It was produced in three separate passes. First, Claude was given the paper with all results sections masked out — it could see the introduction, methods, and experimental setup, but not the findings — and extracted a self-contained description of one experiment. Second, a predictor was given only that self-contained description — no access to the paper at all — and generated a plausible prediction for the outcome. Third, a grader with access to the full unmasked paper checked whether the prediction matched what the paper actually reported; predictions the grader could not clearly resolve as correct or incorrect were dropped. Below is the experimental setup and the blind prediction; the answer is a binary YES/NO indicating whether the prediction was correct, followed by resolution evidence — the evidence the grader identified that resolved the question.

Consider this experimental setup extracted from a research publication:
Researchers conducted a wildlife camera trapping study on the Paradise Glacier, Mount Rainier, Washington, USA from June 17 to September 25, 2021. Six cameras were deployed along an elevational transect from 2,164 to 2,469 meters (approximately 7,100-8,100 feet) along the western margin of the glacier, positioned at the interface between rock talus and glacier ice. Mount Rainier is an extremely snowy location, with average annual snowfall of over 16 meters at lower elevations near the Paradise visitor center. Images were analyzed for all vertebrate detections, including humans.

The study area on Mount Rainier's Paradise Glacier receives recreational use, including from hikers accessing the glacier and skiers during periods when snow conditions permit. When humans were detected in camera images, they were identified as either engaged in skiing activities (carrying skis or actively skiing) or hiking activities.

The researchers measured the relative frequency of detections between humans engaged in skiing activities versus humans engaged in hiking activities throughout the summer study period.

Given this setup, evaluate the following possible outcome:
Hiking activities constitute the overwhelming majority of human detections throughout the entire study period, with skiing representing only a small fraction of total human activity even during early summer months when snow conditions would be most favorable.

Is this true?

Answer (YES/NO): NO